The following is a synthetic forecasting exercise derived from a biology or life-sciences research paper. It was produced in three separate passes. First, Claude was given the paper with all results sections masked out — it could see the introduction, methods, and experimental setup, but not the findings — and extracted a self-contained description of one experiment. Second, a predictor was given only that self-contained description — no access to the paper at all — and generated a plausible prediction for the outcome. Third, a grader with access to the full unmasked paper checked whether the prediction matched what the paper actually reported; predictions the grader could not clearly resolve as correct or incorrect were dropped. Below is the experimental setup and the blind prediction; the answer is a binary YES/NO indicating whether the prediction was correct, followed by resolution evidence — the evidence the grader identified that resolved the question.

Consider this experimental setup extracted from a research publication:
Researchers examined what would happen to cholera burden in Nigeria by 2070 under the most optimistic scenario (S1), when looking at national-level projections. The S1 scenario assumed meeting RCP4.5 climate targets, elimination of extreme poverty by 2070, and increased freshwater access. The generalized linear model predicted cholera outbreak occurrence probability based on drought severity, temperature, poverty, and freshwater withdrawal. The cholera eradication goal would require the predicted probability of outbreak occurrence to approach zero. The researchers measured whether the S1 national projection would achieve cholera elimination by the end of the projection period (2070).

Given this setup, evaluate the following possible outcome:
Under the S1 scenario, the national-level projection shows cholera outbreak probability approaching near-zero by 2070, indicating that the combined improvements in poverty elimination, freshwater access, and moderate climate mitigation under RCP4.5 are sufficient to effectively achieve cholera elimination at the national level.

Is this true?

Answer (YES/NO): NO